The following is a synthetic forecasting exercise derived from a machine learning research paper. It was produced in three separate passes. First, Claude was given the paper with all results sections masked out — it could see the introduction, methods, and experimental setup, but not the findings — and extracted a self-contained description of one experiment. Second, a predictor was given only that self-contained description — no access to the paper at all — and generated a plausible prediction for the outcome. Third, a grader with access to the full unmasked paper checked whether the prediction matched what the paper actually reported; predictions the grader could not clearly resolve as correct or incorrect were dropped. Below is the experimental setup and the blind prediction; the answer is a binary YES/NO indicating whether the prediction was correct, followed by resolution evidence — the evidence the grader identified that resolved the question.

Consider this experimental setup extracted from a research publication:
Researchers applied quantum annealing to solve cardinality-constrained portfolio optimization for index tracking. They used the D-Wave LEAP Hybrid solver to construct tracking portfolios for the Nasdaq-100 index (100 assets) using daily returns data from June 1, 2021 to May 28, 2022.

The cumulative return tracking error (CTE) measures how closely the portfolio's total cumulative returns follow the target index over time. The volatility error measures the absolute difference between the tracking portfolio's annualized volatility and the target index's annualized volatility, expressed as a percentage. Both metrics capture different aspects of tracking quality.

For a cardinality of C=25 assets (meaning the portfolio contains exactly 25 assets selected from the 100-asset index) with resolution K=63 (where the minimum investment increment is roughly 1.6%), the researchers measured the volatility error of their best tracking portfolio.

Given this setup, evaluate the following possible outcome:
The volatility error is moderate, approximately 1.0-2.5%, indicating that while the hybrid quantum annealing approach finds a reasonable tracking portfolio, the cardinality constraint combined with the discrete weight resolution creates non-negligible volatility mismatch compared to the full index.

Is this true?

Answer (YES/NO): YES